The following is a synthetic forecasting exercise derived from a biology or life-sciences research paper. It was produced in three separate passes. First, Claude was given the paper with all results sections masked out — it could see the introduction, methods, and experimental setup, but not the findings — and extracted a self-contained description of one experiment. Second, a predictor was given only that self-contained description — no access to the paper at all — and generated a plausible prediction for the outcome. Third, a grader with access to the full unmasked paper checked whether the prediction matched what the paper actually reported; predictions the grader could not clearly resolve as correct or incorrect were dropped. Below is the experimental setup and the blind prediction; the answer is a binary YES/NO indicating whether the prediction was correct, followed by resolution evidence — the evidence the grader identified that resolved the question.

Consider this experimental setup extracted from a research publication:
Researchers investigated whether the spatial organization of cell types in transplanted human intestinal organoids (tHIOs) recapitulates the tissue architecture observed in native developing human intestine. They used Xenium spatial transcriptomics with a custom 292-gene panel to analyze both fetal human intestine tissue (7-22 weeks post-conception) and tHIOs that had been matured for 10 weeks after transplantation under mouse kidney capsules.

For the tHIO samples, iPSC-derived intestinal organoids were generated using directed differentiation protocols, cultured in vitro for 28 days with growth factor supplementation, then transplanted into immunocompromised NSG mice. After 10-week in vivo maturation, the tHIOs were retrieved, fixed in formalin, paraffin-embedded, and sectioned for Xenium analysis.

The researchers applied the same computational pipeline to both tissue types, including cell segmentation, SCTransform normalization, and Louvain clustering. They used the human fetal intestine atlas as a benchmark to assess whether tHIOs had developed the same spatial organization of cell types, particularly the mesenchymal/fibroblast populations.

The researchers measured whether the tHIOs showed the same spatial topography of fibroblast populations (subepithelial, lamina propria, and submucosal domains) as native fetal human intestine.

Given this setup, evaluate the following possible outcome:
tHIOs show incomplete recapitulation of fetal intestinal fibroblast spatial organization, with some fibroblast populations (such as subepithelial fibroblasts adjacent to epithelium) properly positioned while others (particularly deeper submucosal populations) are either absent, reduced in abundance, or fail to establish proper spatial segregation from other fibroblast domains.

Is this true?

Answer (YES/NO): NO